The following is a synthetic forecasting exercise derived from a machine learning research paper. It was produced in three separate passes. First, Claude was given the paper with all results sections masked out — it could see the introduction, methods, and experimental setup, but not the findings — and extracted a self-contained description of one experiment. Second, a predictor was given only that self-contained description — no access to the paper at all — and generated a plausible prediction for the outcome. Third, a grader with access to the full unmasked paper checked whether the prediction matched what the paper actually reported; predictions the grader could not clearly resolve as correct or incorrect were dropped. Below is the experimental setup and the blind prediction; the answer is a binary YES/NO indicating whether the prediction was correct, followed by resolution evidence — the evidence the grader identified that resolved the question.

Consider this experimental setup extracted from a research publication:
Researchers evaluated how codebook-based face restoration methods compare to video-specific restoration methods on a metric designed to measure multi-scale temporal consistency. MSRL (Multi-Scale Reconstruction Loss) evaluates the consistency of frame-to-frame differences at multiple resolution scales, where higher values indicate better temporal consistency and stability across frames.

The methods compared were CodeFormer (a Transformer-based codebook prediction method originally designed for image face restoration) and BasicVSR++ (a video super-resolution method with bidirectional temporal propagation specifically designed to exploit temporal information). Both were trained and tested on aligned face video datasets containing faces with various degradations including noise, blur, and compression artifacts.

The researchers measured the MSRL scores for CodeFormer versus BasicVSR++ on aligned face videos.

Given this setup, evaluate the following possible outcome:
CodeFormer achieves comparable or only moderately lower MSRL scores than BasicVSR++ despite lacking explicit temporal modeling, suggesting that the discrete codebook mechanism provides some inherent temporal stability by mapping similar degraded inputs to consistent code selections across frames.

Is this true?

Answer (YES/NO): NO